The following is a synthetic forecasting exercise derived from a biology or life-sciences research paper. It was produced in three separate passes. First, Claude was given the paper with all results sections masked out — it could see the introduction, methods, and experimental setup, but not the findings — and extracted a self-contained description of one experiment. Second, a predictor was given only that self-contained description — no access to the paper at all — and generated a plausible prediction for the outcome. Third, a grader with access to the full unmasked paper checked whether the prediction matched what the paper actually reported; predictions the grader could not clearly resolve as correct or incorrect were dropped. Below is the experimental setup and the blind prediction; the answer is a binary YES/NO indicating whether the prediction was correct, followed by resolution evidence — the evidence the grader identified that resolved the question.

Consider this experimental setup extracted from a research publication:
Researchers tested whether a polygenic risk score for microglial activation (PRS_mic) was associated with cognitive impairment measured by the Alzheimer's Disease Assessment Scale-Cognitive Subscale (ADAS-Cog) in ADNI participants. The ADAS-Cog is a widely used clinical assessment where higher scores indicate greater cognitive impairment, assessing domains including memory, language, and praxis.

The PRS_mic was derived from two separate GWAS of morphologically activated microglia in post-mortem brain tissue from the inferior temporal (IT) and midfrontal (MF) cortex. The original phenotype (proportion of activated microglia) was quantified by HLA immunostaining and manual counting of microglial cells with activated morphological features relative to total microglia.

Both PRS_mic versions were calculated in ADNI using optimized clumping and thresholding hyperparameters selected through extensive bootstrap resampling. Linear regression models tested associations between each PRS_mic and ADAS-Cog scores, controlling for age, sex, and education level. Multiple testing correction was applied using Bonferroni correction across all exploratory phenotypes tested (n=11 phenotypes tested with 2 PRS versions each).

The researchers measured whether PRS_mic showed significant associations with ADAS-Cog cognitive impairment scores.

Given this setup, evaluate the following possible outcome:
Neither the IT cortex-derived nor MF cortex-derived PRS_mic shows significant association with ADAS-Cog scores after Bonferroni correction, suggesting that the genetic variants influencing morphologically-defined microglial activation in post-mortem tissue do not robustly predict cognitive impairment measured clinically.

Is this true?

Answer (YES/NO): YES